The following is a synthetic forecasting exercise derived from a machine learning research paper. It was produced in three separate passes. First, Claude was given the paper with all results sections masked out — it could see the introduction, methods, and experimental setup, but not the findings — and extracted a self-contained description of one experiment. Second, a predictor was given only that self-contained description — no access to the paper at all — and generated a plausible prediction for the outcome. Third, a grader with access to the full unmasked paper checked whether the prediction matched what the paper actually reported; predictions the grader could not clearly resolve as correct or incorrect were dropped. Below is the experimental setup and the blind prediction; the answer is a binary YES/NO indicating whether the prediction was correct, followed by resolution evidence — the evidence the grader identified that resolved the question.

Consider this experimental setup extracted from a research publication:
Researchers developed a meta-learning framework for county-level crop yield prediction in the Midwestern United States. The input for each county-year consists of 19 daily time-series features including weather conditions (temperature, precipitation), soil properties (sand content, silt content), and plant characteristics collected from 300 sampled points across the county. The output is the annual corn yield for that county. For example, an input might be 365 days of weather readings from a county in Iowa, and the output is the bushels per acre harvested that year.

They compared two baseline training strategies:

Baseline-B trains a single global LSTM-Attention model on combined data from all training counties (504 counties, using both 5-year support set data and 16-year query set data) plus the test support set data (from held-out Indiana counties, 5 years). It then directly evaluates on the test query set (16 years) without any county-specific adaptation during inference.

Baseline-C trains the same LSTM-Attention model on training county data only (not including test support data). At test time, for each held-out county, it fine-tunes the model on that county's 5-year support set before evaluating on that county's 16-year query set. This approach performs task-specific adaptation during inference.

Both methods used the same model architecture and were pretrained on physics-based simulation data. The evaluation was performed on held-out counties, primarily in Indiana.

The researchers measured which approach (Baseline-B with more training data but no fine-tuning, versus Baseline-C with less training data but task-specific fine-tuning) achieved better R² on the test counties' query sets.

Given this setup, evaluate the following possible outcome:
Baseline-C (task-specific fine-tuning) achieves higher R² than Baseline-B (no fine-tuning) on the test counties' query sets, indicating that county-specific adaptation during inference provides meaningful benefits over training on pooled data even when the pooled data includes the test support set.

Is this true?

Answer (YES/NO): NO